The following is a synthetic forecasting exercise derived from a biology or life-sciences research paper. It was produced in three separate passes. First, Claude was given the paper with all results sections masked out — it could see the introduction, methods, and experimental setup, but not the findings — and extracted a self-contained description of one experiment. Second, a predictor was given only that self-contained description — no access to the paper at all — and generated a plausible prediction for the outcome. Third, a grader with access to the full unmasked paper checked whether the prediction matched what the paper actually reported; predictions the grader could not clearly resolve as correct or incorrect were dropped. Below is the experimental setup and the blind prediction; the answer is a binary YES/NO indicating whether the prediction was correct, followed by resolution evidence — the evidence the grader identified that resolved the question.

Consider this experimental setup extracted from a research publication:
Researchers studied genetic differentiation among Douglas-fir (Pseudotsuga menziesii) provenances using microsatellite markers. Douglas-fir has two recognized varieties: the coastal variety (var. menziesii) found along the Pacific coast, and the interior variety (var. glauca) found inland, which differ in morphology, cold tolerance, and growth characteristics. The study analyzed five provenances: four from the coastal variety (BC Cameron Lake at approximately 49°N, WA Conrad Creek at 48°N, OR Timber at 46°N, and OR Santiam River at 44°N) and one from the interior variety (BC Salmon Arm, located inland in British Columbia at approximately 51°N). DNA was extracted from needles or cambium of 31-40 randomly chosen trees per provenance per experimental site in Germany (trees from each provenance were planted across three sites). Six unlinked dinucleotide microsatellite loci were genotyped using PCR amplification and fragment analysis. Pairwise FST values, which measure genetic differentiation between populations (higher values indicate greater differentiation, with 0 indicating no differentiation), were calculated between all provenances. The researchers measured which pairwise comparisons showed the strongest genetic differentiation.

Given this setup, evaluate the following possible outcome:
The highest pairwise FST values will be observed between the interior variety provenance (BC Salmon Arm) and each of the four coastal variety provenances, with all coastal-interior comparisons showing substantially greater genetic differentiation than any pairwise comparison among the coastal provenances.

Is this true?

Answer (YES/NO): YES